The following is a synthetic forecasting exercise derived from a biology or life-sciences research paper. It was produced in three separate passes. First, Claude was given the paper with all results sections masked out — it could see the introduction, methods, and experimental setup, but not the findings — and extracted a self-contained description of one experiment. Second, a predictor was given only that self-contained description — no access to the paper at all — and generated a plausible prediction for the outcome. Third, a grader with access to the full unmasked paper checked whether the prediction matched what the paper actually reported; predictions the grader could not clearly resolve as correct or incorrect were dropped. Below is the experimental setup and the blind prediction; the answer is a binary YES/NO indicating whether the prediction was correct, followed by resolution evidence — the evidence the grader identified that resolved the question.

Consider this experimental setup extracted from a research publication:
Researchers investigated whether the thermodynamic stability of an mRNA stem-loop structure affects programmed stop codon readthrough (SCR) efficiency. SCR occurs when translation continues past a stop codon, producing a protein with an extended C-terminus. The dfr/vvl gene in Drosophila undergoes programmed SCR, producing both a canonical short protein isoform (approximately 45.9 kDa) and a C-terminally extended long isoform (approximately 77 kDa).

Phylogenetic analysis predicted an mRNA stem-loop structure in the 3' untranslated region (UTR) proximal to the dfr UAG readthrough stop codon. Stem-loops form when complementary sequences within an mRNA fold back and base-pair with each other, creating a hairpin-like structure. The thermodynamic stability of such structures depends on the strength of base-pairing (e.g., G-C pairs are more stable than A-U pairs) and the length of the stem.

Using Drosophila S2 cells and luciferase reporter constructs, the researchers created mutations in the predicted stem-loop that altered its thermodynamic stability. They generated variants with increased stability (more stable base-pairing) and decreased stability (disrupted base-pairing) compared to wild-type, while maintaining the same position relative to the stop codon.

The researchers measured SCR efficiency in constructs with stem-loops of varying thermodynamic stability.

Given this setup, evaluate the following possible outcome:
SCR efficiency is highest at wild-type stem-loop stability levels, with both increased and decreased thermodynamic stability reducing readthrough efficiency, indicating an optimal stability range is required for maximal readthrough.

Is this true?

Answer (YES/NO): NO